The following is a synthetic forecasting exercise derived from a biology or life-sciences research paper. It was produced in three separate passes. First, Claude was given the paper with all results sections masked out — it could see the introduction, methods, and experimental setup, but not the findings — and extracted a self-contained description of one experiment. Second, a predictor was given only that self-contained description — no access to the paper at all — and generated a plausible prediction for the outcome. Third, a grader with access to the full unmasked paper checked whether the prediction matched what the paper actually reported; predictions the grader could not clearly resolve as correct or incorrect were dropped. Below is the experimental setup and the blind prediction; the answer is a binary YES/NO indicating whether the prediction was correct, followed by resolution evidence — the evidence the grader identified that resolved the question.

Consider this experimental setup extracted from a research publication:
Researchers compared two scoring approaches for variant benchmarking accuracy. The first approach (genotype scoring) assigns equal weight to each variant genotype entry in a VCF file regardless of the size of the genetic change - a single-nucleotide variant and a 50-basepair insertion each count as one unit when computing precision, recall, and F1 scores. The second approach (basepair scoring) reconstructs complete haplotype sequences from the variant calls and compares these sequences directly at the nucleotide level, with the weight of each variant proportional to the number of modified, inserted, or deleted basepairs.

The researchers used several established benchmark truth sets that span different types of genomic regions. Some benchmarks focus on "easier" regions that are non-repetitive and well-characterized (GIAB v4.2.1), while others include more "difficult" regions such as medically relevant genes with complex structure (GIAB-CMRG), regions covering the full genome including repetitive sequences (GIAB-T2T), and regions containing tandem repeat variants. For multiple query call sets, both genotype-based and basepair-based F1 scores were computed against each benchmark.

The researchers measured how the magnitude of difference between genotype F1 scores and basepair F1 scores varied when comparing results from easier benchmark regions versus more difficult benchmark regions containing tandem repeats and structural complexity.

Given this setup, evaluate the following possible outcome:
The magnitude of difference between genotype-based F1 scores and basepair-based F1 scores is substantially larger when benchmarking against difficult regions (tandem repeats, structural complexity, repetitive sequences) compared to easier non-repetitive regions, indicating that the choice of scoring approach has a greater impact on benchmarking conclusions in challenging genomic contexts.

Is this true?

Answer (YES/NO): YES